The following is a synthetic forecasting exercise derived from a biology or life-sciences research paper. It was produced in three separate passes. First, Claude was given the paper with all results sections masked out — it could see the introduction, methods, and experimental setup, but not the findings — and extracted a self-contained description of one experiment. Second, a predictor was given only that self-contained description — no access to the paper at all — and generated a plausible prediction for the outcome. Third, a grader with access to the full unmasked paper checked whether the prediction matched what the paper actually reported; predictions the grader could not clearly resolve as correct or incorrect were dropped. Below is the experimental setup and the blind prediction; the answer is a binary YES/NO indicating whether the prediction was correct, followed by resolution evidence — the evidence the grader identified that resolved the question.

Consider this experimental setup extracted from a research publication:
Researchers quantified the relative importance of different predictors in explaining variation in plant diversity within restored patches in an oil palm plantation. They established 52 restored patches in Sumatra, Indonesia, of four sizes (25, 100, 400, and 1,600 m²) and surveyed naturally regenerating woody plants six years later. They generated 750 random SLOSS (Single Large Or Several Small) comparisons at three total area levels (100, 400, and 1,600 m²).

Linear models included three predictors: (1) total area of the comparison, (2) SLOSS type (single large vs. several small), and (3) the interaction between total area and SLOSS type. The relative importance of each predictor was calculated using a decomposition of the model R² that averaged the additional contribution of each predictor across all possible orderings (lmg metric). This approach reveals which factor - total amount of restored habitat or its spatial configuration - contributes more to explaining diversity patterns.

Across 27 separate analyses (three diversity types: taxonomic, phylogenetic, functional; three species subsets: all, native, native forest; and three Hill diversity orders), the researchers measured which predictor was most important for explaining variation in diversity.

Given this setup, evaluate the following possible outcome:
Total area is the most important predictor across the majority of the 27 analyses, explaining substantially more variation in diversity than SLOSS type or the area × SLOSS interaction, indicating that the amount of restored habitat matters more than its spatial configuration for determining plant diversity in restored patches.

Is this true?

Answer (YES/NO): YES